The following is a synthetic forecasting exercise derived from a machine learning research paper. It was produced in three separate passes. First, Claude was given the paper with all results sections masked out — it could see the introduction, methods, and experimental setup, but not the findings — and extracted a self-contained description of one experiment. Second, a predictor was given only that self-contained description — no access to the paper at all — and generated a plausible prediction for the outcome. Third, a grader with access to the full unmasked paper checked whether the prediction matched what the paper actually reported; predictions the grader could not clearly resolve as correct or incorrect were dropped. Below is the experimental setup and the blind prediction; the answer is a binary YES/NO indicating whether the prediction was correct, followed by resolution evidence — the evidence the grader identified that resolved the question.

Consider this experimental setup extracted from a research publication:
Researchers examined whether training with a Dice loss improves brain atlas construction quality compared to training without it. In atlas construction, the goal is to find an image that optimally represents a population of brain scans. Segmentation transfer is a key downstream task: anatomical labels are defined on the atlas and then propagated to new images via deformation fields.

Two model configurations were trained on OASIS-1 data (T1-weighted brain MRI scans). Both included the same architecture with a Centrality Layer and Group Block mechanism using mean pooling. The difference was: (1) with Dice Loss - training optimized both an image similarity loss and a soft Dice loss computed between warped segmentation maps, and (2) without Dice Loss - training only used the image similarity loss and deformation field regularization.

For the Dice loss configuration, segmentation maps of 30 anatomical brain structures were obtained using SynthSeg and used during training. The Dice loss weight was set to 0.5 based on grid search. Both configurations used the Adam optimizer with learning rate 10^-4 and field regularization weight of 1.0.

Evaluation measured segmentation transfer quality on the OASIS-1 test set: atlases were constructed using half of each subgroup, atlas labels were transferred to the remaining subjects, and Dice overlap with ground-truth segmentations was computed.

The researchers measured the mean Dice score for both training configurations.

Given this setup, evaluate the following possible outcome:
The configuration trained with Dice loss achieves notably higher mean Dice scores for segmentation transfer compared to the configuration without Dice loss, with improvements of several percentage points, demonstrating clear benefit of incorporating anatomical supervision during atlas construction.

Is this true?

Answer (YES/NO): YES